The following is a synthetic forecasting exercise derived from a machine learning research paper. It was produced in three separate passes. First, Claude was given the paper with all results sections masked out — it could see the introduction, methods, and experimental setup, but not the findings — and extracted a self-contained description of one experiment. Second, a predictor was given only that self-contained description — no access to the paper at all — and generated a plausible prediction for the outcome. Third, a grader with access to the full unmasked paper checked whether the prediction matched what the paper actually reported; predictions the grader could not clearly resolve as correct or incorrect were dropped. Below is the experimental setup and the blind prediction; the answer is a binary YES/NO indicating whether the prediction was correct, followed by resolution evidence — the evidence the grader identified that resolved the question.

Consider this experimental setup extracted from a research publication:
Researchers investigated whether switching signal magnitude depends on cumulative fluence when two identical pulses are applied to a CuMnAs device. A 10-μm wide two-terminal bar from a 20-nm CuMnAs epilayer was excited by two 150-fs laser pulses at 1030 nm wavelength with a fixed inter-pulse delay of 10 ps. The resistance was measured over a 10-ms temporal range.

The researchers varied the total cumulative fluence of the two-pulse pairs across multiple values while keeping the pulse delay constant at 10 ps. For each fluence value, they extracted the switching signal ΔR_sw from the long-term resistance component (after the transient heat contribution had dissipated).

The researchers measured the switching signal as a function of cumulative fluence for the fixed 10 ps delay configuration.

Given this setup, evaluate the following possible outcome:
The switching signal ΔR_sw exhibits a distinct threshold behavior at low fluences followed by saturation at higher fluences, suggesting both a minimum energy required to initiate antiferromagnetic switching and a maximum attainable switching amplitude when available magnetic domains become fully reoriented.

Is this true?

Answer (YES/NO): YES